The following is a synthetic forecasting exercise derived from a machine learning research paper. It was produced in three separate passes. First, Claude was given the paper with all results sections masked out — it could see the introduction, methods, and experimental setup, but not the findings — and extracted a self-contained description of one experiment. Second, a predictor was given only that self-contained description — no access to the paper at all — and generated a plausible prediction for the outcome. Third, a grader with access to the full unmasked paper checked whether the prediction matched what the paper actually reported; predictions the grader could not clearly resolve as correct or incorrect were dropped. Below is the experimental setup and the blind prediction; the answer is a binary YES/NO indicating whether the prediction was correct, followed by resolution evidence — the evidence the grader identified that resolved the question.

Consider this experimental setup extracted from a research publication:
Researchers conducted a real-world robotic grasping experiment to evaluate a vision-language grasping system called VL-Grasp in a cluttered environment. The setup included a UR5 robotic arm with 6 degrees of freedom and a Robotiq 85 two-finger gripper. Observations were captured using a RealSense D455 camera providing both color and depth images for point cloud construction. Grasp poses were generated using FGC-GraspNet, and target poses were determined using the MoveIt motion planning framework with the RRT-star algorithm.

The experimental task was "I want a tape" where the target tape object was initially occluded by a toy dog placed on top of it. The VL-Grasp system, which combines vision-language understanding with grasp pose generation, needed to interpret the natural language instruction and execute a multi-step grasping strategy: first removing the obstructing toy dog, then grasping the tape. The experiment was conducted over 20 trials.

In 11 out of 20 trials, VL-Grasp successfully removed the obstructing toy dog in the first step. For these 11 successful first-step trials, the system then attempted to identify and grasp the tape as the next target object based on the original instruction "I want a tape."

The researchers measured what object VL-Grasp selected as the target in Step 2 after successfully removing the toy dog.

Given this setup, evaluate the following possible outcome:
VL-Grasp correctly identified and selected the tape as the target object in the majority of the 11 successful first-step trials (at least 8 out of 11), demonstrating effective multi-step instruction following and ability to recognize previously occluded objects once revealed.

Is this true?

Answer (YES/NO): NO